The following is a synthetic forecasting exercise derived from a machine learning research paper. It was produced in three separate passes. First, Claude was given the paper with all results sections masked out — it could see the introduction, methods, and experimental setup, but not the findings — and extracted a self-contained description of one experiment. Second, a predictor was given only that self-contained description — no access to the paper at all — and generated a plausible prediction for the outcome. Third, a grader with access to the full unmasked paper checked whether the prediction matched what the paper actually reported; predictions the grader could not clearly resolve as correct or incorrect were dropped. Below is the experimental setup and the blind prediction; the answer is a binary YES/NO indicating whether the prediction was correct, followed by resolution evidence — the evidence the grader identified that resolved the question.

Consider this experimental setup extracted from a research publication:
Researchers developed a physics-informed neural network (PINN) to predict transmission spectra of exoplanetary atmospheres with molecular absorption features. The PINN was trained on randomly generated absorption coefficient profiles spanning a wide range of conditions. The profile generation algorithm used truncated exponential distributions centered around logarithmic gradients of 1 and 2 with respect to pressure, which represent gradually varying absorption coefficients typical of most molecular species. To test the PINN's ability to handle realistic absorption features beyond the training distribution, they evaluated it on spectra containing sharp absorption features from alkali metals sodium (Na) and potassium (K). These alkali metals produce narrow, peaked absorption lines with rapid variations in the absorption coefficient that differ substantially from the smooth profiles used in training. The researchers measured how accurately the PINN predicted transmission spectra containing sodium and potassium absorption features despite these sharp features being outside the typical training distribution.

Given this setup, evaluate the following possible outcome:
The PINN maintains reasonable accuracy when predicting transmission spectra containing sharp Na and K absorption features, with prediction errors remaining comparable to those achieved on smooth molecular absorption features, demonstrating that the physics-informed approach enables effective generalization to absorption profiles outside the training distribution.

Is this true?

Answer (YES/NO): NO